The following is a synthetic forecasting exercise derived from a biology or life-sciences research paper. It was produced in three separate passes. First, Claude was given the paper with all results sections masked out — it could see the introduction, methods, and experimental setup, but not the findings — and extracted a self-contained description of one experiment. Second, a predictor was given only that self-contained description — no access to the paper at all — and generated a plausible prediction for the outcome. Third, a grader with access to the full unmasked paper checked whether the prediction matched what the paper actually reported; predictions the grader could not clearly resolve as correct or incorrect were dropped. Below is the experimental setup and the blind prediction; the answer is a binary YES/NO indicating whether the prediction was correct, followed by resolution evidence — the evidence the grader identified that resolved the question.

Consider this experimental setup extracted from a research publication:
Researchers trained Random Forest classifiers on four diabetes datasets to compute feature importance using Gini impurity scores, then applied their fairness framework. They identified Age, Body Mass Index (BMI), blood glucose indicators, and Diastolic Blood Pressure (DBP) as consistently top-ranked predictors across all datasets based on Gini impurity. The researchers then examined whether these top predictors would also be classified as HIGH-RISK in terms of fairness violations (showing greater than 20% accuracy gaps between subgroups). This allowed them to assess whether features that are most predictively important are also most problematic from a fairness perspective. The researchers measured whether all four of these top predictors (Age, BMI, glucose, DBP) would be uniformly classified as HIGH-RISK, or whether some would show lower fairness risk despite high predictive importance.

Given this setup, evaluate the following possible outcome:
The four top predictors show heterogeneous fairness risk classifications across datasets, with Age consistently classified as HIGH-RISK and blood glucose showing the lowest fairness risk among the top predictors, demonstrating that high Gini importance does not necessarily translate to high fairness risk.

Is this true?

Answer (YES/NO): NO